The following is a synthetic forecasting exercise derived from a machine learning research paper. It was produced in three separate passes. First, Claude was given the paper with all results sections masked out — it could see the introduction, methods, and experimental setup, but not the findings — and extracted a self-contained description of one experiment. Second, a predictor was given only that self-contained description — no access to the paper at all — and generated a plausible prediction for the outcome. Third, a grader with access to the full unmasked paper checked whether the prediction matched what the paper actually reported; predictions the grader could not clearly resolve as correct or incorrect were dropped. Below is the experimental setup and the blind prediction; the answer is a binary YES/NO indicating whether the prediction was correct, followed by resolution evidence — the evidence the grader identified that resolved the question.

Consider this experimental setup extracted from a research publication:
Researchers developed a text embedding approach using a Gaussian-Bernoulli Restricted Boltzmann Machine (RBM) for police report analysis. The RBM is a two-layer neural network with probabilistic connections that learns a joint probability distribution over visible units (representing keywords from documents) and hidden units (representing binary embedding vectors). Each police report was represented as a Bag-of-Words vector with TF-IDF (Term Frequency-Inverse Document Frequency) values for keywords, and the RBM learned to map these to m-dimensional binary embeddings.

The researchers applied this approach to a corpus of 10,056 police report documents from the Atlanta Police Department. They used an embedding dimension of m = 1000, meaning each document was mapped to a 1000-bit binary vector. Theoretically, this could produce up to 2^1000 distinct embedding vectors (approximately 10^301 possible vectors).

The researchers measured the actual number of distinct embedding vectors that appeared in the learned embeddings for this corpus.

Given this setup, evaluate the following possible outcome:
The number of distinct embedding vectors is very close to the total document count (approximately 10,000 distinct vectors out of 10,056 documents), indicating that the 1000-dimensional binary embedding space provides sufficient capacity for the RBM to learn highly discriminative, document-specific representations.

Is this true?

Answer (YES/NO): NO